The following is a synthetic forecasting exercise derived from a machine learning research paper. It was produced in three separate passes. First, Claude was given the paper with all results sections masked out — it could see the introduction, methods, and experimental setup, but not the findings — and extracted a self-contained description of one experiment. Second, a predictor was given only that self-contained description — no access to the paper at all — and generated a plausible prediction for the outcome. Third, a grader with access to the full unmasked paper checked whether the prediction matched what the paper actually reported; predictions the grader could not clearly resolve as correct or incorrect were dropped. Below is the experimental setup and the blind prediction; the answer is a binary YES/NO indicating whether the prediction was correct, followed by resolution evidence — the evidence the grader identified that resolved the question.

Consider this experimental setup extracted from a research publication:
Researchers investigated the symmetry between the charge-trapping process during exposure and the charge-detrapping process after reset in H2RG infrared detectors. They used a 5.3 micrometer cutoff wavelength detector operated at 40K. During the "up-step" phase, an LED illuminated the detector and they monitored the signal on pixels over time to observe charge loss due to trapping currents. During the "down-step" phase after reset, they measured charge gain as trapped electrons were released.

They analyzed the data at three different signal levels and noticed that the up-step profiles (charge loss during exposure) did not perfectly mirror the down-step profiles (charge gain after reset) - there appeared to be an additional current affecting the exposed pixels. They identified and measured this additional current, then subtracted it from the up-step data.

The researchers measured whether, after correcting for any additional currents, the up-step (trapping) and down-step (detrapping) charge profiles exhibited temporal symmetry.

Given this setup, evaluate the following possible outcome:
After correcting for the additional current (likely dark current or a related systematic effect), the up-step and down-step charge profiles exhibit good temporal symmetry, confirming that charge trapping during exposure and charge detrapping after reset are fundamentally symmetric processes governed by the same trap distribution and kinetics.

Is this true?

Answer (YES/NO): YES